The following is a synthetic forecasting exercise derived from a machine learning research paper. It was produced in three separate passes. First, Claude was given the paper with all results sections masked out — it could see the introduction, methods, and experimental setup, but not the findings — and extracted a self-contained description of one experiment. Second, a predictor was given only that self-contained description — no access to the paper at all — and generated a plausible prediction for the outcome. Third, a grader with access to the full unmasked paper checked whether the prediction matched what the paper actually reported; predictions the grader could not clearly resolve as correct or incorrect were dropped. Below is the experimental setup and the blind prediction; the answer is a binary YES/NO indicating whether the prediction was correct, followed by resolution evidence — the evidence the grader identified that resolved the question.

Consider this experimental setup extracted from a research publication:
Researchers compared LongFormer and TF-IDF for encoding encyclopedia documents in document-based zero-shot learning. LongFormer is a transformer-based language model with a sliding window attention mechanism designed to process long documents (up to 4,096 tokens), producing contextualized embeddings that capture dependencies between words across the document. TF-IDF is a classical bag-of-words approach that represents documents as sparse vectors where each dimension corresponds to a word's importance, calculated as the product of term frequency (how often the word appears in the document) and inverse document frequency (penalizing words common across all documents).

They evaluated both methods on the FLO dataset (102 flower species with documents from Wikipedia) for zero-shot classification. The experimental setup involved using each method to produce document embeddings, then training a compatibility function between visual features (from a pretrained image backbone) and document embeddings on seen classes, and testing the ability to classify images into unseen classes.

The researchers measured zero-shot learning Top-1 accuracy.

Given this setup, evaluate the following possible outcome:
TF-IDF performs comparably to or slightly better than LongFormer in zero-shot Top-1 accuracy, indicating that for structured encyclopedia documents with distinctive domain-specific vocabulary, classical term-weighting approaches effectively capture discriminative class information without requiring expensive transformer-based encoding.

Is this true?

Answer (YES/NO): NO